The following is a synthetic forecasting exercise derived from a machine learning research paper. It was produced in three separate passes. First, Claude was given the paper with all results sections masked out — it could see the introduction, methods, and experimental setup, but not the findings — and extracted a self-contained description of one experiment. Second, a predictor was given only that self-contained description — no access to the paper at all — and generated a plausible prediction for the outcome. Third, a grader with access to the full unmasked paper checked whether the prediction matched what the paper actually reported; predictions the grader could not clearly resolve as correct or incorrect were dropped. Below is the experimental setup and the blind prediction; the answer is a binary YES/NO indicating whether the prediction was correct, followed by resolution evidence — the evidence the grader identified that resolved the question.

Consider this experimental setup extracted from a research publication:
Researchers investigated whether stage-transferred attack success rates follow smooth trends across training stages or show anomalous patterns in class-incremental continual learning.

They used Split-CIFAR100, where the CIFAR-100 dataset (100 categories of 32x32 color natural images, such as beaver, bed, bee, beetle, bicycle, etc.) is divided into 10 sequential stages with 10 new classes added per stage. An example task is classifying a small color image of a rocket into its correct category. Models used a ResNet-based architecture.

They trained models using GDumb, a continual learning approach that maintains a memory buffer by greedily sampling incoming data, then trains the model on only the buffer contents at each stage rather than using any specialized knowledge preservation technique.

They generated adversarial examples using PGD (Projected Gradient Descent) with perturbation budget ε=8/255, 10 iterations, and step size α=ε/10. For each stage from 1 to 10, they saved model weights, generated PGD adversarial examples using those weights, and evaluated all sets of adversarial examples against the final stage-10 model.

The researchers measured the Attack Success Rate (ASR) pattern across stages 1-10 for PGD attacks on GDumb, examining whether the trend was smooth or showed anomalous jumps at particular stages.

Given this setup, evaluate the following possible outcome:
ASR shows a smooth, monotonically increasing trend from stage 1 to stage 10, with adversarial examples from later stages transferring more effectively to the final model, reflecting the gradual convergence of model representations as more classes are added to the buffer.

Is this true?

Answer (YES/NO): NO